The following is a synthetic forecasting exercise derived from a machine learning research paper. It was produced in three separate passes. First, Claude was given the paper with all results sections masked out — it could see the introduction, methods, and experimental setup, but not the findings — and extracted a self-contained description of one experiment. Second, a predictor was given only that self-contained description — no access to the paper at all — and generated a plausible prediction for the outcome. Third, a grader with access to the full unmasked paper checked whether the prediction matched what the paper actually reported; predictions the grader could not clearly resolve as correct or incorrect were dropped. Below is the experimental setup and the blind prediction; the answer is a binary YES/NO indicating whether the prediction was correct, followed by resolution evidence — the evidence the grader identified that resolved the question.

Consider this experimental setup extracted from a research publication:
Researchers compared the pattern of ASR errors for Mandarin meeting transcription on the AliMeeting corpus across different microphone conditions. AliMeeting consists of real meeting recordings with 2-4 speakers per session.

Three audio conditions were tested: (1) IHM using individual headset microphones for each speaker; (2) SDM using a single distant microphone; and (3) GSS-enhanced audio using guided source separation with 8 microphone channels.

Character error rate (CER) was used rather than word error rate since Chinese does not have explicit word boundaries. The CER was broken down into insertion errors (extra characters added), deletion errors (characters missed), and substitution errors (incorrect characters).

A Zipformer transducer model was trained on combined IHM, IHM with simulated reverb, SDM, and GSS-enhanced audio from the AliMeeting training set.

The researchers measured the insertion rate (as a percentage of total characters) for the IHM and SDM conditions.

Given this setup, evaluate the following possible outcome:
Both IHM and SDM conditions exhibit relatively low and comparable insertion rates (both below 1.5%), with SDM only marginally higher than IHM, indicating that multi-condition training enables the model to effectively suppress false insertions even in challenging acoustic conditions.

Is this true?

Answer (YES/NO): NO